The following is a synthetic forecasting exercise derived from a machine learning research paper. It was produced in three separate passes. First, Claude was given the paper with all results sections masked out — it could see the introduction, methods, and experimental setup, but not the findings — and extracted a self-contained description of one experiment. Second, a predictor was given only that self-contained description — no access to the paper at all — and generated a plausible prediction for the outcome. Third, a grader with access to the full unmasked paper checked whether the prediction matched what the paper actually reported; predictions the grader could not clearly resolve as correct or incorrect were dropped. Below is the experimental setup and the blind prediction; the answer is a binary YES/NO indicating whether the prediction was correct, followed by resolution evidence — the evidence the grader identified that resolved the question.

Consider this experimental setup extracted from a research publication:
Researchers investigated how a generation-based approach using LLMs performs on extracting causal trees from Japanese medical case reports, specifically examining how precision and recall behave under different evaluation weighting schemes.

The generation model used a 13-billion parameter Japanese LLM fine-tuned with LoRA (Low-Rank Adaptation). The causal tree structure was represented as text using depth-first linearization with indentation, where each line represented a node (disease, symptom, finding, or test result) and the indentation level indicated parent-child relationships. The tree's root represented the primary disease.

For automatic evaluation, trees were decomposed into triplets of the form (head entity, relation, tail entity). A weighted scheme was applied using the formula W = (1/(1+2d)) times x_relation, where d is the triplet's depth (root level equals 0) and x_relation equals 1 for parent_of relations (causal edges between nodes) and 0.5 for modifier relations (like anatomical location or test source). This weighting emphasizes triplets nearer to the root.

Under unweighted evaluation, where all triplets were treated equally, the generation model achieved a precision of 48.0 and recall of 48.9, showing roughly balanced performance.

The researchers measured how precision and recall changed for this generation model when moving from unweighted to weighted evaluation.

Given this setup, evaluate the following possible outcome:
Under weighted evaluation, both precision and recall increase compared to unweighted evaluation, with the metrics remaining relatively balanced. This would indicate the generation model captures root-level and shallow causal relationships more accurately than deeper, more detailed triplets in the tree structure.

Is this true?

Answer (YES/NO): YES